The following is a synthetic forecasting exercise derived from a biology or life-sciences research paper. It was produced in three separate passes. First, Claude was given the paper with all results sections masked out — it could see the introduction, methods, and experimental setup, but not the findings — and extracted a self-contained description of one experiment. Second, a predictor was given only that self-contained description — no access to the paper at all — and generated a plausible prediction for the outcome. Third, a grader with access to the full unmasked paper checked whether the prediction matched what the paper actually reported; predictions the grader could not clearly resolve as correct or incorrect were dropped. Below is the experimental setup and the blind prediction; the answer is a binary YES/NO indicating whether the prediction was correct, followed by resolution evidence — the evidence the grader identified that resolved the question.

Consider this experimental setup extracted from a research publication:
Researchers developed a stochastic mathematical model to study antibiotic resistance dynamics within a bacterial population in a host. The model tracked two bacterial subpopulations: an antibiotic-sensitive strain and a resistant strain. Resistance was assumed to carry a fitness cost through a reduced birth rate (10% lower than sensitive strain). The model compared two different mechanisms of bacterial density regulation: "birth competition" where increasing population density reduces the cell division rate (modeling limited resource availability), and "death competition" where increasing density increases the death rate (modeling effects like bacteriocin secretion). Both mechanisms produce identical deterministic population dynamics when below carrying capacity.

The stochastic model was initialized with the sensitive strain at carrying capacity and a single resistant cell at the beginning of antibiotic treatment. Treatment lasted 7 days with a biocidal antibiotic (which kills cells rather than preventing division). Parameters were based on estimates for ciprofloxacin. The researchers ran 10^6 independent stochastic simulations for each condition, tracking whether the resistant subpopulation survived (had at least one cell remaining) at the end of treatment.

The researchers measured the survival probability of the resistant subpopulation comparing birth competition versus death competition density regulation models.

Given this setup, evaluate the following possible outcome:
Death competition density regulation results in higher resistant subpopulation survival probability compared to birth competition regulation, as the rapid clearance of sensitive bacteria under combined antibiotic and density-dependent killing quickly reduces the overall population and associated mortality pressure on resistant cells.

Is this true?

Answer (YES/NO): NO